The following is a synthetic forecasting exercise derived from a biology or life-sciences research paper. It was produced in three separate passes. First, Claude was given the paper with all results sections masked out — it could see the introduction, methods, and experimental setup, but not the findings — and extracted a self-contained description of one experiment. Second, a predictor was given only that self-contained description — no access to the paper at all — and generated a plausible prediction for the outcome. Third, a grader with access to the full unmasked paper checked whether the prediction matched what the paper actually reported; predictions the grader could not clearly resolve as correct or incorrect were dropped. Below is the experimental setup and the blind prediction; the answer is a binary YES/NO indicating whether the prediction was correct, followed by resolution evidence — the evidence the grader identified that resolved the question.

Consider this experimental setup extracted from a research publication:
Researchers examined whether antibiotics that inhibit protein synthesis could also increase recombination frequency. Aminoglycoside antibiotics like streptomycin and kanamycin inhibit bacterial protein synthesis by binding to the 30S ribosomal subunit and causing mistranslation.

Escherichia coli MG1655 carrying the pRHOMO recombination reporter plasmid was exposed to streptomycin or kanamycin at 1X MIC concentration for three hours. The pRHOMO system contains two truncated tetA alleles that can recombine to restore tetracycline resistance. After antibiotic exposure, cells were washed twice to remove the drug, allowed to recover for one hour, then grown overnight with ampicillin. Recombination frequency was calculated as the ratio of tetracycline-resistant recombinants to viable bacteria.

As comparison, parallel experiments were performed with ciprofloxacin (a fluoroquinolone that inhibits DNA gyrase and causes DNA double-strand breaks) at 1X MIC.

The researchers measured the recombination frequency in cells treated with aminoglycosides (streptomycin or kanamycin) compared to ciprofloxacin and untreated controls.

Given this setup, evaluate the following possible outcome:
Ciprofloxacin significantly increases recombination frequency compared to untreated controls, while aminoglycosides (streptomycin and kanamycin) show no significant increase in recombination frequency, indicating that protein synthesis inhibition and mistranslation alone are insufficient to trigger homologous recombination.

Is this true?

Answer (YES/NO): YES